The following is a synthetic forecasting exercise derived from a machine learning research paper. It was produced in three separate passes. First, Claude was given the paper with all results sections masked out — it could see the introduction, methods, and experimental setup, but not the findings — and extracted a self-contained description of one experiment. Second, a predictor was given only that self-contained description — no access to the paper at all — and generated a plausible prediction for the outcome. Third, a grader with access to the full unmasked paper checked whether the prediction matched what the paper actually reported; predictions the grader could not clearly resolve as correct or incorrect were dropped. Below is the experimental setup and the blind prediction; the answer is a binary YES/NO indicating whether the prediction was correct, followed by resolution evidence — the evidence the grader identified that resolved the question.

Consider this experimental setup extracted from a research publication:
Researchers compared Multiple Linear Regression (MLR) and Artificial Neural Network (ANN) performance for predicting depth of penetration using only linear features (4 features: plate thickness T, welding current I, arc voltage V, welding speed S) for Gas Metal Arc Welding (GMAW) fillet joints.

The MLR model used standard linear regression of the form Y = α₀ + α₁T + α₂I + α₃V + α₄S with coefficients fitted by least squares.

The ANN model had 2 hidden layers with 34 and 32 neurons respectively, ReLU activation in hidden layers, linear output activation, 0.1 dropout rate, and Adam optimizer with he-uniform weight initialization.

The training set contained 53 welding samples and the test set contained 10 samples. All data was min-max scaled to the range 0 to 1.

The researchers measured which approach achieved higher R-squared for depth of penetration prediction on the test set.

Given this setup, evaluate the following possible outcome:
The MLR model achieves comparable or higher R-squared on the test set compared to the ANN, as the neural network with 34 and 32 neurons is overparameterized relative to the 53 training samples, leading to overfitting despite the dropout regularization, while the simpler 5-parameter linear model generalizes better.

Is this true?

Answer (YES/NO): YES